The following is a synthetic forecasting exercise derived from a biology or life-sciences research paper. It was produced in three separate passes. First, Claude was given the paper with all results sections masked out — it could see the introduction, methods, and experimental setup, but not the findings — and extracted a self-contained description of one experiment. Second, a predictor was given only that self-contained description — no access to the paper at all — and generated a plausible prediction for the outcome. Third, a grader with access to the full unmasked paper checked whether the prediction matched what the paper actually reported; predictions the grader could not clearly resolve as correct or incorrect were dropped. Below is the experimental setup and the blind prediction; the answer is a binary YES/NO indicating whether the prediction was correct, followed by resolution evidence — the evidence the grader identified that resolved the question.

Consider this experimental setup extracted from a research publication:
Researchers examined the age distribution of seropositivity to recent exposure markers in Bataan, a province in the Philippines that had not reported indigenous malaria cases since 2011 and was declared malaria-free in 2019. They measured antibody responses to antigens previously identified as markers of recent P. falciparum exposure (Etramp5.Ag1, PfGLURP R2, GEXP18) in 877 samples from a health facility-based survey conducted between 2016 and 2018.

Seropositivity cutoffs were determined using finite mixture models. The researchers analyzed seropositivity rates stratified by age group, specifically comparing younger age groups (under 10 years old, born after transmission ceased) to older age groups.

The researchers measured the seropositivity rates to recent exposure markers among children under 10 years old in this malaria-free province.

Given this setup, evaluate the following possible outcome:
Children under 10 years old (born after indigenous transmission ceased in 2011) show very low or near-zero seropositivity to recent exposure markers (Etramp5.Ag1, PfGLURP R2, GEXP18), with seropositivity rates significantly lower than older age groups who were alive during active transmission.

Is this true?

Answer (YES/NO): NO